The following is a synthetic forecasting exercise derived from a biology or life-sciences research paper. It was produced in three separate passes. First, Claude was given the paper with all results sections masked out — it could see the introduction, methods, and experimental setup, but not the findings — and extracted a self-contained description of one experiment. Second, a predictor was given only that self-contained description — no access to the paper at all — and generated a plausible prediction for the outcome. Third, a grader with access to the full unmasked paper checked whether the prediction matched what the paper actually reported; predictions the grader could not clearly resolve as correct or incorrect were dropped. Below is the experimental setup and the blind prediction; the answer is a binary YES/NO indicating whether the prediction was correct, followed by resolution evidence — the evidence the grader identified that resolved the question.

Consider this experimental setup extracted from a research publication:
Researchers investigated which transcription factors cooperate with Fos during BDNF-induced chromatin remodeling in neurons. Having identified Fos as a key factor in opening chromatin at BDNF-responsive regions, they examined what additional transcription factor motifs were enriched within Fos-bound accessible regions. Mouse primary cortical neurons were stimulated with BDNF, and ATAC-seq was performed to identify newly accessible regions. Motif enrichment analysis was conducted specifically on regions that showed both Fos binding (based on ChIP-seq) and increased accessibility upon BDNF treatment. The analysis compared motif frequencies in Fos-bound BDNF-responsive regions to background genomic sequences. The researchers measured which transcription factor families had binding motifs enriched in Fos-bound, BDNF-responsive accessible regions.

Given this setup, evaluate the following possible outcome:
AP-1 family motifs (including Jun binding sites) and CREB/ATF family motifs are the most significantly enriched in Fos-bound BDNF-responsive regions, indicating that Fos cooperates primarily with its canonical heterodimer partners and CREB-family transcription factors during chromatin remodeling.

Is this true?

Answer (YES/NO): NO